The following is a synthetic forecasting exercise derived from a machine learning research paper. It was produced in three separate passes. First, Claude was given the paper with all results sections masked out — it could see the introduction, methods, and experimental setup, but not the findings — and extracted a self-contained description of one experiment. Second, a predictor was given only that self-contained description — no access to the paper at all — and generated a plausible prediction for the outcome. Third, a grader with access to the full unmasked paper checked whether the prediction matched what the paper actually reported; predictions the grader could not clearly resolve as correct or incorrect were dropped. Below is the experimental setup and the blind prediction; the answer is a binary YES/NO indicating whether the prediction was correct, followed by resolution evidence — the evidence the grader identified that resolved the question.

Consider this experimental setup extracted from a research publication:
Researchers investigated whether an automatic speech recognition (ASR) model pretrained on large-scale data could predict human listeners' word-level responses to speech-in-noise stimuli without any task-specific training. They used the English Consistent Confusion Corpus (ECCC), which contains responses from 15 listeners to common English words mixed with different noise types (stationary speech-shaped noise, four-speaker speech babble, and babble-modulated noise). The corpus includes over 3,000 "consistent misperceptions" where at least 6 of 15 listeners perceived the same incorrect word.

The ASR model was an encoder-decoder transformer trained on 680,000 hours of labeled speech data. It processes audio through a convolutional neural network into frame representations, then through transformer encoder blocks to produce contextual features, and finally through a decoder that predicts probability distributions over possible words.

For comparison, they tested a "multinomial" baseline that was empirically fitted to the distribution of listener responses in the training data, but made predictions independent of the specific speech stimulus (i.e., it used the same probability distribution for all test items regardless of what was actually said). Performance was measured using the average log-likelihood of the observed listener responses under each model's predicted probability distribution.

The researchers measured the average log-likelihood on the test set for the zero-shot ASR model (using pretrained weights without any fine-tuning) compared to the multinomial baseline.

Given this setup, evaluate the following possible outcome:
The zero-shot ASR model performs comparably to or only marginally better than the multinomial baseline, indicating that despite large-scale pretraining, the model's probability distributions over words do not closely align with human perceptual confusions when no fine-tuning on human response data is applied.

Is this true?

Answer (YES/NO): NO